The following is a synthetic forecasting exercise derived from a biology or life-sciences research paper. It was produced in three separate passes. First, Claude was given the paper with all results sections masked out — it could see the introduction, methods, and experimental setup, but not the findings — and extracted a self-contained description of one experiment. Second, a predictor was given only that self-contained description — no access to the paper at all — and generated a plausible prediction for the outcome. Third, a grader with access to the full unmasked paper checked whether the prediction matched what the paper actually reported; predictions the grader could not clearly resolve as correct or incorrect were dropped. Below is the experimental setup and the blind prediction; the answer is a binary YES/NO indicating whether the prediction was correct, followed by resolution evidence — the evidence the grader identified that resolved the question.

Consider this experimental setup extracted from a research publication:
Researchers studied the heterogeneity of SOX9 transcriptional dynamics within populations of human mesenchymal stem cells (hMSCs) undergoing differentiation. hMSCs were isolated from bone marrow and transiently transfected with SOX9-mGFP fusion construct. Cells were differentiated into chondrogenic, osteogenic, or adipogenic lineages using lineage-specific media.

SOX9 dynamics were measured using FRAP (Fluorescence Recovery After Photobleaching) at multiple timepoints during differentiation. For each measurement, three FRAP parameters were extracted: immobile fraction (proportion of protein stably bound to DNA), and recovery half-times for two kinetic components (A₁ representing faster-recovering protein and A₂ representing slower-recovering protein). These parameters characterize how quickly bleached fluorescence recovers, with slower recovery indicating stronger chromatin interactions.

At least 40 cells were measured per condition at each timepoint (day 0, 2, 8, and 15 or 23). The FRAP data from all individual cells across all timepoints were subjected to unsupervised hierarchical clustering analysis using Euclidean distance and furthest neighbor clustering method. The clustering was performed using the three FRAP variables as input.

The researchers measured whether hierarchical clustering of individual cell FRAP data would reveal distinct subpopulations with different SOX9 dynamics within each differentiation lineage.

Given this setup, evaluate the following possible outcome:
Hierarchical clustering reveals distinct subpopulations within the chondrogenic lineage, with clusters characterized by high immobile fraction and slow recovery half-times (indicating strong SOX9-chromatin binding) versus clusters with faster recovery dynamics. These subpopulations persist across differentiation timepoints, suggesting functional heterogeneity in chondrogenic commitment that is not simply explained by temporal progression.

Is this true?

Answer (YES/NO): YES